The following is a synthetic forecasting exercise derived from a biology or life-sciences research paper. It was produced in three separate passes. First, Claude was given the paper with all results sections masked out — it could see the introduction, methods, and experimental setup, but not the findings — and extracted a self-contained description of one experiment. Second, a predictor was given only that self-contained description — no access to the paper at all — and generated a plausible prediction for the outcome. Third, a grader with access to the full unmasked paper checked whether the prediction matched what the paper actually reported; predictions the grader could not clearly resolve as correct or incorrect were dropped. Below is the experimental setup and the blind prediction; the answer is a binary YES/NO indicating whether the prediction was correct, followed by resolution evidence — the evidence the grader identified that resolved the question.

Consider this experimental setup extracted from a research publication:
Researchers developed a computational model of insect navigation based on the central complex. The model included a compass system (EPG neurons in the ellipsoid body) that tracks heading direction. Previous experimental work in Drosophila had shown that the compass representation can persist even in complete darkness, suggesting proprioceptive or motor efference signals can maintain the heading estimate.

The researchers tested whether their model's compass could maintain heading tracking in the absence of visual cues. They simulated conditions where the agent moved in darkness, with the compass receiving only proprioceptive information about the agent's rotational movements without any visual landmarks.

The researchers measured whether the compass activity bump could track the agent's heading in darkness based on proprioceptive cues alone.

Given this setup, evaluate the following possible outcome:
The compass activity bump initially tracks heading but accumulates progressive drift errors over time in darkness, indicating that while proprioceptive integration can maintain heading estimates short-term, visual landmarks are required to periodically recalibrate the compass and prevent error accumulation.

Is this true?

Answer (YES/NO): YES